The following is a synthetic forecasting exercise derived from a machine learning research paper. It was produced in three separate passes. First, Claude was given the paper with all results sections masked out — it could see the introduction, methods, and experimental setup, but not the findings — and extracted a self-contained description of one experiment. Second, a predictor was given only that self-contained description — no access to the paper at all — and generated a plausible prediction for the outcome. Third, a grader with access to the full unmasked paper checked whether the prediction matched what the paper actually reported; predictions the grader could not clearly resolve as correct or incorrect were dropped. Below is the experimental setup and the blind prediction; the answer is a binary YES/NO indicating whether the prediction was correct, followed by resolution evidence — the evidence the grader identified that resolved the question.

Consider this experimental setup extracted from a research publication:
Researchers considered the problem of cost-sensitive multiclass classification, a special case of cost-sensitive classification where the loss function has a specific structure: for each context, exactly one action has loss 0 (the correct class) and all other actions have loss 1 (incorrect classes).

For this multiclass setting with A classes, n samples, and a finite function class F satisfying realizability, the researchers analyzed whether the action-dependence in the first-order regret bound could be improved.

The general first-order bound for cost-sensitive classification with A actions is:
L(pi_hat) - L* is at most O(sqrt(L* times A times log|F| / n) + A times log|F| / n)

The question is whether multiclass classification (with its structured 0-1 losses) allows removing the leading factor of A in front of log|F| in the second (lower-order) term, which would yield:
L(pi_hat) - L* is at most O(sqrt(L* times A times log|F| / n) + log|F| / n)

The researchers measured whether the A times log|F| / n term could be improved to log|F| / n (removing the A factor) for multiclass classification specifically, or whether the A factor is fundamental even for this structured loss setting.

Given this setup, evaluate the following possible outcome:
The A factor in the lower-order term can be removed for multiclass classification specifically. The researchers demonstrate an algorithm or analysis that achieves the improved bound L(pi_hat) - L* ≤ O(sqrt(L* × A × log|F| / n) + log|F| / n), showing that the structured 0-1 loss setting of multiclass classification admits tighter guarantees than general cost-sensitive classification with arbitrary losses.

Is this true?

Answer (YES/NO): YES